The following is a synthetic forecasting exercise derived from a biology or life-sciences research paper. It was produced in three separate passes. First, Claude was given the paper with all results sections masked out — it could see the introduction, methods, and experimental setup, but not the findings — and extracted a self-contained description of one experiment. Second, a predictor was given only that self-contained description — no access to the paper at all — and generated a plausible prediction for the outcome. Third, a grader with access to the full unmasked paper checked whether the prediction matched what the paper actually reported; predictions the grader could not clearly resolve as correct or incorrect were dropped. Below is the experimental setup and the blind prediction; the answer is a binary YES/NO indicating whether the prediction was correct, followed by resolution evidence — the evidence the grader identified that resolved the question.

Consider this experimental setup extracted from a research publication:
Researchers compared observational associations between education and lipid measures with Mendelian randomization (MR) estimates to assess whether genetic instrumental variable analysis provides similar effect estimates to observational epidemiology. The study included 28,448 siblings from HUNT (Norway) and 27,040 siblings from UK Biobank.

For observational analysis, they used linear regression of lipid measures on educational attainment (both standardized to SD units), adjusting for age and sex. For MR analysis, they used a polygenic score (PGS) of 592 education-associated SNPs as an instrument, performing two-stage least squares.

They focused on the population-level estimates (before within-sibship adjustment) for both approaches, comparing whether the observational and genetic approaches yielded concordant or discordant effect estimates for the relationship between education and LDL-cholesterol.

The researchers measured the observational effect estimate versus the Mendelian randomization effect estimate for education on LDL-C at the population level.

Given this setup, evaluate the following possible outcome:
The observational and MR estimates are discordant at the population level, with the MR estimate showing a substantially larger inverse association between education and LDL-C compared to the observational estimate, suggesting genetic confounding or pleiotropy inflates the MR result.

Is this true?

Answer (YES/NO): NO